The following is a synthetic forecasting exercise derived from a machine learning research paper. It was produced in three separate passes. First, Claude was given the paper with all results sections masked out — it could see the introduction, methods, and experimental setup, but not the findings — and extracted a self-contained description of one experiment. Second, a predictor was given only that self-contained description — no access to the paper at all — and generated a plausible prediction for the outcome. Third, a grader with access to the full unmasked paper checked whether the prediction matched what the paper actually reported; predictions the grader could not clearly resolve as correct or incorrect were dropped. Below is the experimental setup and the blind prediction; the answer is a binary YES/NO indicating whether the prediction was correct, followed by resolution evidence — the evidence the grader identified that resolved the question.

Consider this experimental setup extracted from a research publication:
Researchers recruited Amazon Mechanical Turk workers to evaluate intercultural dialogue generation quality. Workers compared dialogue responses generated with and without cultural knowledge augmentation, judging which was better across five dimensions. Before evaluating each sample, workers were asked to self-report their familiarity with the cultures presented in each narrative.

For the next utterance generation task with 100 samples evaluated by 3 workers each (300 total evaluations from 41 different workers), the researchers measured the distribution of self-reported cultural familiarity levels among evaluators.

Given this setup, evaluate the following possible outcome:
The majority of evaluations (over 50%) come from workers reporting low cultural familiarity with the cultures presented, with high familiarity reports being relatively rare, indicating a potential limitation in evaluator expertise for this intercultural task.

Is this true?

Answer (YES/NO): NO